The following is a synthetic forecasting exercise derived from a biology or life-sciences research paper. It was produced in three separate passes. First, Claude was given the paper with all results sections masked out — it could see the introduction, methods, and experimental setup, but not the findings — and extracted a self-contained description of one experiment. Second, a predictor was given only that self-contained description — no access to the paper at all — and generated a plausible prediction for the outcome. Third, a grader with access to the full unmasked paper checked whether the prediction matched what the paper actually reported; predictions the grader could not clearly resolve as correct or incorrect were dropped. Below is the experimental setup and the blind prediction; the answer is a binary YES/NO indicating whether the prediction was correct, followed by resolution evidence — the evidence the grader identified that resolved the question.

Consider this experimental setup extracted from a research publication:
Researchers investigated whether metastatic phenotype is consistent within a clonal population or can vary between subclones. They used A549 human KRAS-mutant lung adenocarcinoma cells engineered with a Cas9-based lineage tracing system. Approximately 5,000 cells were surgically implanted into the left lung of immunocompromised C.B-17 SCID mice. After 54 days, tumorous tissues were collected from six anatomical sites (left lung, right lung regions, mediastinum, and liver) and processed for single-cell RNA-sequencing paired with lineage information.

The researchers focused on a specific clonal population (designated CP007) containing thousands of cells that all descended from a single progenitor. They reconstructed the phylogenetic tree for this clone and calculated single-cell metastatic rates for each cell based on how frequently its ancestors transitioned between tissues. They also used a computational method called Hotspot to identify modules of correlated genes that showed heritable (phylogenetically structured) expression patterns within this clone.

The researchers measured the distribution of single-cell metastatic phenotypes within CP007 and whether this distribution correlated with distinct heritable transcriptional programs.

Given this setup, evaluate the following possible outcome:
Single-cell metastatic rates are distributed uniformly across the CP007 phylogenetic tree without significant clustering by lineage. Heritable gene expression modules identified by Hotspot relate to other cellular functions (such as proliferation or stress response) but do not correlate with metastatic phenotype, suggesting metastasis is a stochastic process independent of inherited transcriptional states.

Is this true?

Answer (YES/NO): NO